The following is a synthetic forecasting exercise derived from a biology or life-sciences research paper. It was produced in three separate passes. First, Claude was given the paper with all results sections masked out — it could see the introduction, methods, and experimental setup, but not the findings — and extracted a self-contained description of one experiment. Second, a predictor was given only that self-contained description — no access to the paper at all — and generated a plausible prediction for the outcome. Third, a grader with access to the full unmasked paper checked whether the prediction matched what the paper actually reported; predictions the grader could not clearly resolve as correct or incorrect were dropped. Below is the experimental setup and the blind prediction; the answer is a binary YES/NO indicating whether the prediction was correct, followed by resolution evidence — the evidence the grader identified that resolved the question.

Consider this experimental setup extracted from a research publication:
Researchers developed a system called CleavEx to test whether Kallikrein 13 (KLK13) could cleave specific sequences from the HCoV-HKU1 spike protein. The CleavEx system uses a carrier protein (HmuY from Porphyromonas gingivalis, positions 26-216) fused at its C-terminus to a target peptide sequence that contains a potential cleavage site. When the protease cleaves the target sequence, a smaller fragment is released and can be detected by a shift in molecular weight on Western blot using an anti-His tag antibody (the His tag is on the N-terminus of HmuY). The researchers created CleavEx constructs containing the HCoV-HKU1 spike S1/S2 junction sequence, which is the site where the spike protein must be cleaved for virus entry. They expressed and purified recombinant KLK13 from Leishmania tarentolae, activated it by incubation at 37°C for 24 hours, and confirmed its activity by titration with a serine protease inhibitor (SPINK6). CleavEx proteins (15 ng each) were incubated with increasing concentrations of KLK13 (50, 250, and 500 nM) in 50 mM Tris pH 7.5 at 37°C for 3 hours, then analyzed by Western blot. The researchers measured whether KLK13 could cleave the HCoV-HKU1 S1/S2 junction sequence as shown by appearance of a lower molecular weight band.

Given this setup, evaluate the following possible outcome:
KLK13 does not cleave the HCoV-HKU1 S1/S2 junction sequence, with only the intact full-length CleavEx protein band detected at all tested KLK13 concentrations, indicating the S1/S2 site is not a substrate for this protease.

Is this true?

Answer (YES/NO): NO